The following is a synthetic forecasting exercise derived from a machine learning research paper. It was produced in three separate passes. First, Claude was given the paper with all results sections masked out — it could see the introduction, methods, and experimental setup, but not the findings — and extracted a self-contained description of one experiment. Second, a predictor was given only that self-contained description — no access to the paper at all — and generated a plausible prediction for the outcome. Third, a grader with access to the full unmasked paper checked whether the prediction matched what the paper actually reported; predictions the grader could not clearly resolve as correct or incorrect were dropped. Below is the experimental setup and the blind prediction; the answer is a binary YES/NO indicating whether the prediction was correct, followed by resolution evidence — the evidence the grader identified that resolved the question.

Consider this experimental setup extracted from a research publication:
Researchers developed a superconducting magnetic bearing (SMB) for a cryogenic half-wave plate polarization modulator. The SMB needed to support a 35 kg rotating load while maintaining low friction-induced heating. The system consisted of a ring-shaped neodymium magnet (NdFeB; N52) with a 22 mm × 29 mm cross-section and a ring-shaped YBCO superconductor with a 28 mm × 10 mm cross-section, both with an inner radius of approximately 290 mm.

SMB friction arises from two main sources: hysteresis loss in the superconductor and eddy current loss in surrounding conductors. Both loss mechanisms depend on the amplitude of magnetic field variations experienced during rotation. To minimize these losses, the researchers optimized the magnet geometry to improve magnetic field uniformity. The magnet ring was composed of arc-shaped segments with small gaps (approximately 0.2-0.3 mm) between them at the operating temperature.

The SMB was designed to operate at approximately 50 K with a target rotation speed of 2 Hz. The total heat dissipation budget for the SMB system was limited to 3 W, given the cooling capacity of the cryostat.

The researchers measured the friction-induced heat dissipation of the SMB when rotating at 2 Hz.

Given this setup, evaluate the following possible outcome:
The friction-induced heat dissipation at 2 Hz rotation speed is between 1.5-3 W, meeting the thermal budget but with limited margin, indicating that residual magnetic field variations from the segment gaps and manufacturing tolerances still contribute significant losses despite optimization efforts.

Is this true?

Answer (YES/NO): NO